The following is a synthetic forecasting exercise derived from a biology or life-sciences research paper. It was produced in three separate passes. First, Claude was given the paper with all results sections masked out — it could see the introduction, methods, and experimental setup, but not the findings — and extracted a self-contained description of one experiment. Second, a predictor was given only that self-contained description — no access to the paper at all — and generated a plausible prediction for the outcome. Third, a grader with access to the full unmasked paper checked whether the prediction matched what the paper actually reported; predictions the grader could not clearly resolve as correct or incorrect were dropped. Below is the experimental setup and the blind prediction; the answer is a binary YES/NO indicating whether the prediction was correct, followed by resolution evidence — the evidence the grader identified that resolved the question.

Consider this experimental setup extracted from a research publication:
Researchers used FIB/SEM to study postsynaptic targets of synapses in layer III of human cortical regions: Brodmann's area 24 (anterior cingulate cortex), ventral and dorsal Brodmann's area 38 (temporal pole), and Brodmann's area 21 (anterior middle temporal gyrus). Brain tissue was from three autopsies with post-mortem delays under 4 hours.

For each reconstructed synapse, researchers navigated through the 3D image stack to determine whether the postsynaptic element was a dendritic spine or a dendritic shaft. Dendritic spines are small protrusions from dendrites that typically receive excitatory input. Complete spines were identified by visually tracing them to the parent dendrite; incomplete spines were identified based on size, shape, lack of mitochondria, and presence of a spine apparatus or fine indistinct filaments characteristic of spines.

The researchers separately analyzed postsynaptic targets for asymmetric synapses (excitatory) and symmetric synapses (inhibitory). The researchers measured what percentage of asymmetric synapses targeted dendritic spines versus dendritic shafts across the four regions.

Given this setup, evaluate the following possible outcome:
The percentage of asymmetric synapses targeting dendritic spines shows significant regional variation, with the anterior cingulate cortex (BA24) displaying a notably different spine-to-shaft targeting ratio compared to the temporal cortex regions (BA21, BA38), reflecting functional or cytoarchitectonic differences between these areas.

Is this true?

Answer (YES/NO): NO